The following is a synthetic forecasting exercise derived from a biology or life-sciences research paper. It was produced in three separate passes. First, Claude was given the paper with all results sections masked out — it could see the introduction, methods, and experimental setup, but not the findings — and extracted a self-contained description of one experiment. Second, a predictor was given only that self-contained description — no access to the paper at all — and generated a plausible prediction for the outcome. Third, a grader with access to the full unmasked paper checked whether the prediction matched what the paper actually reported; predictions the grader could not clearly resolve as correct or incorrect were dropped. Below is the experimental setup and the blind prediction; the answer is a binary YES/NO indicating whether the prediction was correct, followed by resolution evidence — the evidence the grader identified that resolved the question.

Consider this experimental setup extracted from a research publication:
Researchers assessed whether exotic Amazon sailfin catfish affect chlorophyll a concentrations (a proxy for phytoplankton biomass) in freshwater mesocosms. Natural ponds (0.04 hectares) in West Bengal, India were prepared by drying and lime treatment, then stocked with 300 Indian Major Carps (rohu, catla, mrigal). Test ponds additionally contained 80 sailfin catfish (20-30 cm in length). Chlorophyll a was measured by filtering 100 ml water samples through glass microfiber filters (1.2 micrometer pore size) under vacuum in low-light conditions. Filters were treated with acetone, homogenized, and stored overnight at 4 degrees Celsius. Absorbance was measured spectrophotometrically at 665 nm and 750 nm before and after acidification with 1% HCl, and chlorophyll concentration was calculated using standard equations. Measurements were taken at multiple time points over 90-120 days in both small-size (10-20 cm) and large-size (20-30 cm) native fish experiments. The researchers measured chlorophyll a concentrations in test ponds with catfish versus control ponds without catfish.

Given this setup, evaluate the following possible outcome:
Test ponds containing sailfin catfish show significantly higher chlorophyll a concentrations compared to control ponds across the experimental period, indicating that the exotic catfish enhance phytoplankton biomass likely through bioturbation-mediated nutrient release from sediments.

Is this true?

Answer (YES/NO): NO